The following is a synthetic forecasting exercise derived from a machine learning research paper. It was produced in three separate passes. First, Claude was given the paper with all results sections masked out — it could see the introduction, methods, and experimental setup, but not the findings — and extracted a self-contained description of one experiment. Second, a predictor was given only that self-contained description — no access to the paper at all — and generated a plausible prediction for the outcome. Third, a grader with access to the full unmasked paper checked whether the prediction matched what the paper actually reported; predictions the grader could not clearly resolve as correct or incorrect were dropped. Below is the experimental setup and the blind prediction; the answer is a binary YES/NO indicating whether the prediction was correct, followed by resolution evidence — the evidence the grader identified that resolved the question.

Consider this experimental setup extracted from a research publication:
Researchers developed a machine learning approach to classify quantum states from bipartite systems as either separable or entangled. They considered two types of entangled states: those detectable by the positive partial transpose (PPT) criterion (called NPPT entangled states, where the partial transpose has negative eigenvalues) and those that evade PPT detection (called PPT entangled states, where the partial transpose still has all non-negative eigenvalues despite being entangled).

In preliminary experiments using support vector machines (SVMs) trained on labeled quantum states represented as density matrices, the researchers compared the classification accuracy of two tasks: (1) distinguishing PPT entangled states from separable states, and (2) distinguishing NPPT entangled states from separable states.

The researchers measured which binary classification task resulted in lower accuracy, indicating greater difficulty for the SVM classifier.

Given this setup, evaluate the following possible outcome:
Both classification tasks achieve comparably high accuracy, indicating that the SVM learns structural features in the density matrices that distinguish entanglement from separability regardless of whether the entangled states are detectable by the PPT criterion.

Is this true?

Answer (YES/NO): NO